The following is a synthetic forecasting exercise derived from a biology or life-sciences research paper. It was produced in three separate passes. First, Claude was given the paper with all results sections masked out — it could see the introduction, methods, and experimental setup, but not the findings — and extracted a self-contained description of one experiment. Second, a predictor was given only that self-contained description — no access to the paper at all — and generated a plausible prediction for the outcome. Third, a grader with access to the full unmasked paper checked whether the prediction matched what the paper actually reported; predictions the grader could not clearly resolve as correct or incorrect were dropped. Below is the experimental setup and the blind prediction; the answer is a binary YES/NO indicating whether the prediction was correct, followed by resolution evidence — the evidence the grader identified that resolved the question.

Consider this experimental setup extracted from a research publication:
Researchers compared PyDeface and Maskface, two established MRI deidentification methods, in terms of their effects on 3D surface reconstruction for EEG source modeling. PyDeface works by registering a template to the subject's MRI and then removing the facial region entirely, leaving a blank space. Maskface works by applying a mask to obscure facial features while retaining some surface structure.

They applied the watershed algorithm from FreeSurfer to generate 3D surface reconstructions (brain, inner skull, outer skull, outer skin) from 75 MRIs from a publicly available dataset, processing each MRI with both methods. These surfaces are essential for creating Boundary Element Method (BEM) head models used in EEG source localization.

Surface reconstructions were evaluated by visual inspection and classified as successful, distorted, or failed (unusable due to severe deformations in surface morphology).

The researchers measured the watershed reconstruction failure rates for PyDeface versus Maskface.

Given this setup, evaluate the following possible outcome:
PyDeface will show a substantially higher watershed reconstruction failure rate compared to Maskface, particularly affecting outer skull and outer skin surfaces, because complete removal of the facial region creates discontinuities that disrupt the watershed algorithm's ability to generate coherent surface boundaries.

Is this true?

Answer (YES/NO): NO